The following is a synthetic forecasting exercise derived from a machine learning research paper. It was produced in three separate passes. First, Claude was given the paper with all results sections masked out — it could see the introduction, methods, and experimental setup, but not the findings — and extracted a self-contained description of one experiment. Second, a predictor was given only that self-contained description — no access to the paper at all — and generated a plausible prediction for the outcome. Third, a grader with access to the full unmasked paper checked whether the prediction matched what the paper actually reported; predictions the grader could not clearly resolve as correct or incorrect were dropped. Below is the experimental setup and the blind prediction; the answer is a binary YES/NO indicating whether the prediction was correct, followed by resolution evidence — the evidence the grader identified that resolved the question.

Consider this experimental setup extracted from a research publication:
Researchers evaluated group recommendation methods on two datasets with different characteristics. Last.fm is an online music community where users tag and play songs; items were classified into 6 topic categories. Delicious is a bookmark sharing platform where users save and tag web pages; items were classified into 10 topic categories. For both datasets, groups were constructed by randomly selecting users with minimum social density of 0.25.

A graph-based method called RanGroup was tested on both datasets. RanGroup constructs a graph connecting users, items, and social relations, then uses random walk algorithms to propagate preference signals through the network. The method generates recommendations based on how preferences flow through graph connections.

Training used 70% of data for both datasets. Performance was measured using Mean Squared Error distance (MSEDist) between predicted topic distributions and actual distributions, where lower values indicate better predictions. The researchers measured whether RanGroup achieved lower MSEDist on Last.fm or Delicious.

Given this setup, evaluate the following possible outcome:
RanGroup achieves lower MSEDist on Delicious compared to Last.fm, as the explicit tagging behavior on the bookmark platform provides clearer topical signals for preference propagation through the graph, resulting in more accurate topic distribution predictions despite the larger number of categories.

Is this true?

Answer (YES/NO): YES